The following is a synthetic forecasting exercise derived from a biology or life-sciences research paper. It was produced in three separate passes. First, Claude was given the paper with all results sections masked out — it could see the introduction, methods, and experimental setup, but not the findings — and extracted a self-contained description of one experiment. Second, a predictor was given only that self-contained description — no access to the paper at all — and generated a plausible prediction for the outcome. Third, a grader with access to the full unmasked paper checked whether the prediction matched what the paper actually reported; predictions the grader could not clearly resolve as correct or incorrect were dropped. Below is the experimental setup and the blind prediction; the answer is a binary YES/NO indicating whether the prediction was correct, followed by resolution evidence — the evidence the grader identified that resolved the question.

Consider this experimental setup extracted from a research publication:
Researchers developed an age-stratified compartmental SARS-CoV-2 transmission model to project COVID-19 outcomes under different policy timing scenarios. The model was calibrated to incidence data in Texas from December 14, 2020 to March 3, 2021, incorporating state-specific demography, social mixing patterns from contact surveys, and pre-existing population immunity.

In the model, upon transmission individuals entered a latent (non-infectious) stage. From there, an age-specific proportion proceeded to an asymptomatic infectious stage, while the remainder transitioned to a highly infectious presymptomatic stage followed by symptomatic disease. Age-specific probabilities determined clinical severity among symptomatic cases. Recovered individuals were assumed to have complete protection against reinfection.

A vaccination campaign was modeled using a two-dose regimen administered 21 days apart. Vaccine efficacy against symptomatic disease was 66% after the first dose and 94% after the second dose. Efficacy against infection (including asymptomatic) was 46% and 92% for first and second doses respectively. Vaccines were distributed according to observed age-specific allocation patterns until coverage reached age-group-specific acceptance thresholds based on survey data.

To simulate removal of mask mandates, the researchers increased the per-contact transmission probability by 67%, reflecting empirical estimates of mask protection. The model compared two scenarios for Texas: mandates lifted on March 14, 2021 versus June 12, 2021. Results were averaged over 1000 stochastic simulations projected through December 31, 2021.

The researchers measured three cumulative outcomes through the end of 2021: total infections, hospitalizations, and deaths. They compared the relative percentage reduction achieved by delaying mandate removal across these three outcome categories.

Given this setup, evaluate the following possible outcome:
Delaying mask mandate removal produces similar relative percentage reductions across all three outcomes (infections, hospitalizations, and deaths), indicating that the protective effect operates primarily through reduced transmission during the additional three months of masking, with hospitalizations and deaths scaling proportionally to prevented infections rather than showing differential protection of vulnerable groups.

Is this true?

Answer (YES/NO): NO